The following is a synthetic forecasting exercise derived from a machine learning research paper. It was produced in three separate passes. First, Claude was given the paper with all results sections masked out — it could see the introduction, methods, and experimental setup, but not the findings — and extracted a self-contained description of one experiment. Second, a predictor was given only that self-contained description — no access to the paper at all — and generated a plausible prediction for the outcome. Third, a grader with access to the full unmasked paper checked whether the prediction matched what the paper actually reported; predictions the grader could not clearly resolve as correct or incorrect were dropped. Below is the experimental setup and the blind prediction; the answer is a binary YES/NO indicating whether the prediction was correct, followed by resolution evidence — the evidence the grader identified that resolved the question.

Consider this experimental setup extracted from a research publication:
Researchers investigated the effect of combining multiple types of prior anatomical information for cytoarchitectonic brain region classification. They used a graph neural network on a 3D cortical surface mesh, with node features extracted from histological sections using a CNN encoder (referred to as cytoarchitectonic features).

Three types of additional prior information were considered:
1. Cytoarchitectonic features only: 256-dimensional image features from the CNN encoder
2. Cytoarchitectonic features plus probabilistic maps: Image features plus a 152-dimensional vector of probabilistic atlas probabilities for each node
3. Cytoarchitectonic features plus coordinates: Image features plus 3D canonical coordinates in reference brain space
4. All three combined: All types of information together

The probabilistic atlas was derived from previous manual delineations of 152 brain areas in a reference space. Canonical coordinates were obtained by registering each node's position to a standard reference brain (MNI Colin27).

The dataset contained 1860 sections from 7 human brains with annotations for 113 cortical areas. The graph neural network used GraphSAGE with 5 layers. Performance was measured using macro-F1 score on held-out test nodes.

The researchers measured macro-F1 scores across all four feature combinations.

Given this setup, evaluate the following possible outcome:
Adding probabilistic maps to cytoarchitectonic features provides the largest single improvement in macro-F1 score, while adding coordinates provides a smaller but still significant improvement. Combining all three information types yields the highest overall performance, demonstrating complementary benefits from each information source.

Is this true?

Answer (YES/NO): NO